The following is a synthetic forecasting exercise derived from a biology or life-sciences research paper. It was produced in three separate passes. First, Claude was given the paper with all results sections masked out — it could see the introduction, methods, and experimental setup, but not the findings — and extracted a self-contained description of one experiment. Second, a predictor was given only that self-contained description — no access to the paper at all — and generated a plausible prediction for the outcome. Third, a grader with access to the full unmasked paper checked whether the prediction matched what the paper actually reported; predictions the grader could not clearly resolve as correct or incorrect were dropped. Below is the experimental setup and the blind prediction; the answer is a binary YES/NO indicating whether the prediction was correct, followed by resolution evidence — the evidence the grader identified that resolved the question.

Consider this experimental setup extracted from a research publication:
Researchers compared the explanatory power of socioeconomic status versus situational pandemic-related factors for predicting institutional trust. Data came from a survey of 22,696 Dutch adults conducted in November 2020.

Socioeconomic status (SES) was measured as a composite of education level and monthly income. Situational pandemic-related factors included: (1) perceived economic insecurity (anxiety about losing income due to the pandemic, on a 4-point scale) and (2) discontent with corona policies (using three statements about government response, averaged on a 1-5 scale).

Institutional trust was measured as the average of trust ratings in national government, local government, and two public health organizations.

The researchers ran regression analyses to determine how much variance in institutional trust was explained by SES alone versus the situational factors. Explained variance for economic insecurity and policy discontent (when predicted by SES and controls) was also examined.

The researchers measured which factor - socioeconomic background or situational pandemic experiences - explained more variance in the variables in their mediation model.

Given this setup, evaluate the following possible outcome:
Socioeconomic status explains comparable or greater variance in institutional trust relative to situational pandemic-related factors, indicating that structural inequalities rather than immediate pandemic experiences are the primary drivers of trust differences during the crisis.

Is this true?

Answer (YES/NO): NO